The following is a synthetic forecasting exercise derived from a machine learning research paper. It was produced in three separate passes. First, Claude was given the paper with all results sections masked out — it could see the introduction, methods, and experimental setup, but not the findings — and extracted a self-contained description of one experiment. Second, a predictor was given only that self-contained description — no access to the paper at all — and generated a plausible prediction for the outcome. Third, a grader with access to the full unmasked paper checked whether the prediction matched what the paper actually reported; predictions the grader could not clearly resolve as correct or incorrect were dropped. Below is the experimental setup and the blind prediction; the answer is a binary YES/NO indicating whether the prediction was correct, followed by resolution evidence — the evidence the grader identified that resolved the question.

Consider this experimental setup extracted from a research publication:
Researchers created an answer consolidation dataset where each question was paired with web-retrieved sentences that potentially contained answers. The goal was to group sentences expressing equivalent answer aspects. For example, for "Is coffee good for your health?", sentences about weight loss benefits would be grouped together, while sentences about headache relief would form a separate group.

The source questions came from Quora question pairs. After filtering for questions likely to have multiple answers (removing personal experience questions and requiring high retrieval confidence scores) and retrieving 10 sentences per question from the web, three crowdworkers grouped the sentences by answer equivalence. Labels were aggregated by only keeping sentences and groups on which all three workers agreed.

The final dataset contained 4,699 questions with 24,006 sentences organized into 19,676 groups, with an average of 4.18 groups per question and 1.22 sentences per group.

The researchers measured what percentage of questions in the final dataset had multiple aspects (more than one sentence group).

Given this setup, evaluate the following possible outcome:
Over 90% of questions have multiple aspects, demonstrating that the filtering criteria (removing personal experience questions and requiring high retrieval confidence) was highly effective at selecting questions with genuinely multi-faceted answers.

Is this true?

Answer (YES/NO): YES